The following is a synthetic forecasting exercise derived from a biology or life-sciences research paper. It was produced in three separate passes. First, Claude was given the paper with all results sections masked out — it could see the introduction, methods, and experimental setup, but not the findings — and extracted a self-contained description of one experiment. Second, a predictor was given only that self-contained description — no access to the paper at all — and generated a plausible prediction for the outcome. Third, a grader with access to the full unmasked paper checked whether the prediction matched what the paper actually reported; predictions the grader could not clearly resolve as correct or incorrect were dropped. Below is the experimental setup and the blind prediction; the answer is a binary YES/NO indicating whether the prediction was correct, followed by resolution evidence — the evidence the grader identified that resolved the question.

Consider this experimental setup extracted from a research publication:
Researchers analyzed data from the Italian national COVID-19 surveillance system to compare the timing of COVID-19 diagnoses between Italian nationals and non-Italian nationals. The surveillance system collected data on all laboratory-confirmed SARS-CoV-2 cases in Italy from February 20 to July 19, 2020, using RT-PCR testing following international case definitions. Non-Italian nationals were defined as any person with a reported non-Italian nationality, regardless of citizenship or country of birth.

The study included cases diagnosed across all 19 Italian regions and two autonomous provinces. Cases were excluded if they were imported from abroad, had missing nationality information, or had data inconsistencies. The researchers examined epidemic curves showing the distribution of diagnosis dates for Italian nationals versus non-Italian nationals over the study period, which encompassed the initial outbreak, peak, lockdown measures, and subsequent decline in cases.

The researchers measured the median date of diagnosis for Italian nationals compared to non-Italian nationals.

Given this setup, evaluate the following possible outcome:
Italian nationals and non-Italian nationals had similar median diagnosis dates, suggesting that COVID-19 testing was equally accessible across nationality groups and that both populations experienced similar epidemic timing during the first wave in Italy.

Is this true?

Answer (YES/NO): NO